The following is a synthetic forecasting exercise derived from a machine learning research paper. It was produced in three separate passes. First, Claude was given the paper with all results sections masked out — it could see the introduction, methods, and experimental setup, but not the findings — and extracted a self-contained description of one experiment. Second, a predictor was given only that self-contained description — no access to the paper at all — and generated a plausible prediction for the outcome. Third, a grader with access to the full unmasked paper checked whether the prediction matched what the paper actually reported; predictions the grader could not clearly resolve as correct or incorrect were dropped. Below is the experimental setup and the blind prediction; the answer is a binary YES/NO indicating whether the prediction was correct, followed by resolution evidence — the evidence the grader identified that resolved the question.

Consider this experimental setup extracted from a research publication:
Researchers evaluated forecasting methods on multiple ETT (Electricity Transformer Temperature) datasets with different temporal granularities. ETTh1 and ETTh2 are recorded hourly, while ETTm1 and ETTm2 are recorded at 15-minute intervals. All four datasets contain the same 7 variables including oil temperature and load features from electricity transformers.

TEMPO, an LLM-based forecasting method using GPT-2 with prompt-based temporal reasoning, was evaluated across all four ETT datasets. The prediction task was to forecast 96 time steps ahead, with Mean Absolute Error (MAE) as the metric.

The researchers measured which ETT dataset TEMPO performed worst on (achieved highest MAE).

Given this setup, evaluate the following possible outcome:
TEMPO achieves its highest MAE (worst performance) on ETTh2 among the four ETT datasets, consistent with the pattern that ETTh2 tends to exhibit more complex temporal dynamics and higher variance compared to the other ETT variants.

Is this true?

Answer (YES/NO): NO